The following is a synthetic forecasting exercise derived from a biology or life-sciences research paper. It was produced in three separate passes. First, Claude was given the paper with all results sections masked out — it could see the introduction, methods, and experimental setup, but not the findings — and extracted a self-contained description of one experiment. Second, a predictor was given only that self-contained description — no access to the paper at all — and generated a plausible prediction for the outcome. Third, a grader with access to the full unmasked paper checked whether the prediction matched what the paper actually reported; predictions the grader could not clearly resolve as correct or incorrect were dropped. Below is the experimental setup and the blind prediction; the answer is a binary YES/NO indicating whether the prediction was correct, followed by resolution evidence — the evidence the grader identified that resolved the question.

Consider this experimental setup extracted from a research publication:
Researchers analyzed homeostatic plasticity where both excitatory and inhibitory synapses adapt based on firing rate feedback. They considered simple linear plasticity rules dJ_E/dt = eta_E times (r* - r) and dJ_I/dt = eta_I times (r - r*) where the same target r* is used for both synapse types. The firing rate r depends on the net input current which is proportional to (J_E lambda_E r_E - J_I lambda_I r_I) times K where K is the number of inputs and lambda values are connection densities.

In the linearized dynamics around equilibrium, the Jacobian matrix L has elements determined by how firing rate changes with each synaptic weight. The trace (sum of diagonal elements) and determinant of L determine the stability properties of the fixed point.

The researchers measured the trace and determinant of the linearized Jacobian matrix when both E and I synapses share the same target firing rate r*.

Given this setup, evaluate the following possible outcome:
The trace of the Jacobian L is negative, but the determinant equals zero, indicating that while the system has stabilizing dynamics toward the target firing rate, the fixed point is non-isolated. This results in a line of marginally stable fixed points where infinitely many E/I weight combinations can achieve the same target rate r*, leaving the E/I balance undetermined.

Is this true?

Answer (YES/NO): YES